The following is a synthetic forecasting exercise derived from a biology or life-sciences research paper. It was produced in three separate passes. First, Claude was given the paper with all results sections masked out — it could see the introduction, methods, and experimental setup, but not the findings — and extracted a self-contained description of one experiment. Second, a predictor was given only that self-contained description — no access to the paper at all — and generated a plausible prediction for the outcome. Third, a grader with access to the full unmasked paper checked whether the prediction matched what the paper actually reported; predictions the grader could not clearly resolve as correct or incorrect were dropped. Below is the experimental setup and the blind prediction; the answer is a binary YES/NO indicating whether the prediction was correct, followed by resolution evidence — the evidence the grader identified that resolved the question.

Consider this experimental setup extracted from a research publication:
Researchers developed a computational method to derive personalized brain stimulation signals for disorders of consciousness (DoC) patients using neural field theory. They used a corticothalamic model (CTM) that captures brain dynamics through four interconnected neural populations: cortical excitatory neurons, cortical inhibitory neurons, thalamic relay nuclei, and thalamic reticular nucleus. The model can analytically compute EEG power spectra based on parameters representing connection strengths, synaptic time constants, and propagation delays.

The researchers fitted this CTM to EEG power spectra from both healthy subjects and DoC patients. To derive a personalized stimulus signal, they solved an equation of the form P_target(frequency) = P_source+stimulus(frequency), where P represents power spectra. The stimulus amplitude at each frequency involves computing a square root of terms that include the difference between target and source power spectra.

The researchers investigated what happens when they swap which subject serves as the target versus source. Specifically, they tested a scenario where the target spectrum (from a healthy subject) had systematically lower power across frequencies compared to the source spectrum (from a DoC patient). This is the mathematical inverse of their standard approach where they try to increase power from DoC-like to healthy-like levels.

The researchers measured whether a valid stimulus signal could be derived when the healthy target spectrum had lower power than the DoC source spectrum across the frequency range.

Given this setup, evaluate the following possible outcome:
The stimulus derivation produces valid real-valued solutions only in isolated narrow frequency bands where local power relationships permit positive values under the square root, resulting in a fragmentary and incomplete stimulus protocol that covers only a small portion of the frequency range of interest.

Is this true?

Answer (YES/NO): NO